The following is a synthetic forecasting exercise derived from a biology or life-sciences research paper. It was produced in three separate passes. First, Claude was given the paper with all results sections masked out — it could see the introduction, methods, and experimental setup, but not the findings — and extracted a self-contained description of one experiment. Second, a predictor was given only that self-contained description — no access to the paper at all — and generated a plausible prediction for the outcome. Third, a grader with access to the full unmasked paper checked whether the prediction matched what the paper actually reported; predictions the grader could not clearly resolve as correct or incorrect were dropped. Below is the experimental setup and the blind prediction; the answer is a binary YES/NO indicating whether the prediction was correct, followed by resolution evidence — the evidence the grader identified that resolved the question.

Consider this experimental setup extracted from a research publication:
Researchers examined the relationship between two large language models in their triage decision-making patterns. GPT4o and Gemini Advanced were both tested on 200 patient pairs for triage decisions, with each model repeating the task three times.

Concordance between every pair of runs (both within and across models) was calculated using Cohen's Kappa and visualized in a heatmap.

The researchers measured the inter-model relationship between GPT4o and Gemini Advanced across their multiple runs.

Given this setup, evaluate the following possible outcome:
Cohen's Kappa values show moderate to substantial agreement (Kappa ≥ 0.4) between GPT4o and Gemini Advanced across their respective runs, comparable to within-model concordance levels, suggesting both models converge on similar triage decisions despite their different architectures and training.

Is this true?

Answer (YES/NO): NO